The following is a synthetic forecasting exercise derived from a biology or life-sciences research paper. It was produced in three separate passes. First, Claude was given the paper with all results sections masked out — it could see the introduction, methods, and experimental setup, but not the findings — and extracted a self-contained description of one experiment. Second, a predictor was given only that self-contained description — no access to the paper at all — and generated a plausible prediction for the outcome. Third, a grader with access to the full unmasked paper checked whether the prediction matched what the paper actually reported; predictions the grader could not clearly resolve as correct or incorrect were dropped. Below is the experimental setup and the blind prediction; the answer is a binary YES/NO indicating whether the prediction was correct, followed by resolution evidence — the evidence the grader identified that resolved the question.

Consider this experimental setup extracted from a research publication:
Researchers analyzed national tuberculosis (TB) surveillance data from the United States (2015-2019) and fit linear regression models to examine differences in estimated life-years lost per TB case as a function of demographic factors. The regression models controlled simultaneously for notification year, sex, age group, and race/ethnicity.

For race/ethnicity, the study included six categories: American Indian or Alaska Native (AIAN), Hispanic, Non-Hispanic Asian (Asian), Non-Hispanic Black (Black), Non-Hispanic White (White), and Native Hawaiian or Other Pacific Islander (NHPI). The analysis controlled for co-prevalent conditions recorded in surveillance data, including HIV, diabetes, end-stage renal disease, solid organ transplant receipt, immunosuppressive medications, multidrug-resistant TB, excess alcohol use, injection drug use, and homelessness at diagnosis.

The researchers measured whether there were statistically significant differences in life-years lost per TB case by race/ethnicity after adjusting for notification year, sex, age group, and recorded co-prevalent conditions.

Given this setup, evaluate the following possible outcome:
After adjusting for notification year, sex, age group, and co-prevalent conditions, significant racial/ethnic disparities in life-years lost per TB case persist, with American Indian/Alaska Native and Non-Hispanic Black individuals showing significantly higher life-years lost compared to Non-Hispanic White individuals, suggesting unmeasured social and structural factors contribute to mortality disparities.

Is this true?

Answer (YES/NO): NO